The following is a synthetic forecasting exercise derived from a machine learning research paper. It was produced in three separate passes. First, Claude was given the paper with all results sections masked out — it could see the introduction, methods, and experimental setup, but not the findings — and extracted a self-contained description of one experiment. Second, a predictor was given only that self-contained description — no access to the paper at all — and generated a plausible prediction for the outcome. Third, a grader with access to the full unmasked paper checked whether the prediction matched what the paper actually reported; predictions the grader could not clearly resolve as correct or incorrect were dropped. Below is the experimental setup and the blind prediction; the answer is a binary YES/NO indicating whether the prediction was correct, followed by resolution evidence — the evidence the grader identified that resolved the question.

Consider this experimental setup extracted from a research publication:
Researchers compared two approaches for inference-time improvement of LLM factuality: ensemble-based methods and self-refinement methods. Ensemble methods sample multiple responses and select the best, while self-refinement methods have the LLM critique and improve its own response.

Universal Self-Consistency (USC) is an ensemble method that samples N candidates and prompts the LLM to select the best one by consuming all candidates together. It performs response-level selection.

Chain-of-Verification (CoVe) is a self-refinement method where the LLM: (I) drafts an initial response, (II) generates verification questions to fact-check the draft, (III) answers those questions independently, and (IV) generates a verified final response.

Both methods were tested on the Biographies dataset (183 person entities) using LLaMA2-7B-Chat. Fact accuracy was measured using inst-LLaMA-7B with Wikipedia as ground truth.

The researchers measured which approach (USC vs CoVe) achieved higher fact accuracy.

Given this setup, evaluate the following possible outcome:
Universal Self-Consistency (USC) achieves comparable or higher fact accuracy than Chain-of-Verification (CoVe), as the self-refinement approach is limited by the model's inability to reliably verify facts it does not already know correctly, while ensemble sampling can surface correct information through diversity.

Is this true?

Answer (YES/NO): NO